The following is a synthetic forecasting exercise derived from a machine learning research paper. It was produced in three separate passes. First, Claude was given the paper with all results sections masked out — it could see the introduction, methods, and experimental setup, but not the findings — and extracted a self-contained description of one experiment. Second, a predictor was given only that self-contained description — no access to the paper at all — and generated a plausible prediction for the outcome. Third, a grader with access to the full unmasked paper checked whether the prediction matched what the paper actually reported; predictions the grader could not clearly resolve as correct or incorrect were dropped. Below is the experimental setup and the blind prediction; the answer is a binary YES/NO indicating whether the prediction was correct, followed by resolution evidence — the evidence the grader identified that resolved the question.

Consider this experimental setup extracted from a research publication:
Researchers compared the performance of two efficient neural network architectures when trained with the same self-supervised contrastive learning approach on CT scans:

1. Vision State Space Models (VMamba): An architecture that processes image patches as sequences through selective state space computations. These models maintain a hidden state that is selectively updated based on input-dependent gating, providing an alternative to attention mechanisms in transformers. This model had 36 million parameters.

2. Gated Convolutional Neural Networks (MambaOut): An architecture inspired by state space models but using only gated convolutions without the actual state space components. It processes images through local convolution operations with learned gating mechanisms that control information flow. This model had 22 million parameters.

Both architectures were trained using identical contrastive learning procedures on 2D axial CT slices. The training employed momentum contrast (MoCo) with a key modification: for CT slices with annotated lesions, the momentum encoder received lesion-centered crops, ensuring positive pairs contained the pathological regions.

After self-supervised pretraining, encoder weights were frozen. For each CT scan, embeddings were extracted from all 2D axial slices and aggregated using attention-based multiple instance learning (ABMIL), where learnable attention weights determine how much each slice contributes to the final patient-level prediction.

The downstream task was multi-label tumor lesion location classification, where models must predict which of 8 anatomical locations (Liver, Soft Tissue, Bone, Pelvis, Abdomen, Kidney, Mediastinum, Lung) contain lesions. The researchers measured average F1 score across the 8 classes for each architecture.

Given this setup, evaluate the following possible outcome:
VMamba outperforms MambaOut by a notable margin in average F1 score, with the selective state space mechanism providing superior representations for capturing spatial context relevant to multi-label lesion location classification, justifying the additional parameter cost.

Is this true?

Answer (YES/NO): NO